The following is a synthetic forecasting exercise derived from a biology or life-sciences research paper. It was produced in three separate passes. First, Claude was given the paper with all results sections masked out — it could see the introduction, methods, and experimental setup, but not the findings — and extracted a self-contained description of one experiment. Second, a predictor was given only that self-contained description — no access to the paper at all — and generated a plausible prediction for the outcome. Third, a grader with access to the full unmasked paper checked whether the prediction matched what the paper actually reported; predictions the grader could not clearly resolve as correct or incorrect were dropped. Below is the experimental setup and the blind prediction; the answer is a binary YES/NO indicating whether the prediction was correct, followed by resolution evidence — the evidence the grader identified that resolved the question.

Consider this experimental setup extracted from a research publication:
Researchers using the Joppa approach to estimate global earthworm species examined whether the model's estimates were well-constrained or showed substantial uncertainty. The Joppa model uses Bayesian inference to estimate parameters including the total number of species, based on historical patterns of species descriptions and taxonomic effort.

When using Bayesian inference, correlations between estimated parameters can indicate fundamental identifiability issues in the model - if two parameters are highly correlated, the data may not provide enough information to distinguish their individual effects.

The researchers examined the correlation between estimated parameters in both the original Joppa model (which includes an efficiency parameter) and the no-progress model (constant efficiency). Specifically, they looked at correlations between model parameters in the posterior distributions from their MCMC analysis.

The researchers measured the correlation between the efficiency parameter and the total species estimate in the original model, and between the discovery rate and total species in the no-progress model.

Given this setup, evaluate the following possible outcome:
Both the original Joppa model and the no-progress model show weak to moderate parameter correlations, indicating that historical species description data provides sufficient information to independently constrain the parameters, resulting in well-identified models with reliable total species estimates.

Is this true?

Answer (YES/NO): NO